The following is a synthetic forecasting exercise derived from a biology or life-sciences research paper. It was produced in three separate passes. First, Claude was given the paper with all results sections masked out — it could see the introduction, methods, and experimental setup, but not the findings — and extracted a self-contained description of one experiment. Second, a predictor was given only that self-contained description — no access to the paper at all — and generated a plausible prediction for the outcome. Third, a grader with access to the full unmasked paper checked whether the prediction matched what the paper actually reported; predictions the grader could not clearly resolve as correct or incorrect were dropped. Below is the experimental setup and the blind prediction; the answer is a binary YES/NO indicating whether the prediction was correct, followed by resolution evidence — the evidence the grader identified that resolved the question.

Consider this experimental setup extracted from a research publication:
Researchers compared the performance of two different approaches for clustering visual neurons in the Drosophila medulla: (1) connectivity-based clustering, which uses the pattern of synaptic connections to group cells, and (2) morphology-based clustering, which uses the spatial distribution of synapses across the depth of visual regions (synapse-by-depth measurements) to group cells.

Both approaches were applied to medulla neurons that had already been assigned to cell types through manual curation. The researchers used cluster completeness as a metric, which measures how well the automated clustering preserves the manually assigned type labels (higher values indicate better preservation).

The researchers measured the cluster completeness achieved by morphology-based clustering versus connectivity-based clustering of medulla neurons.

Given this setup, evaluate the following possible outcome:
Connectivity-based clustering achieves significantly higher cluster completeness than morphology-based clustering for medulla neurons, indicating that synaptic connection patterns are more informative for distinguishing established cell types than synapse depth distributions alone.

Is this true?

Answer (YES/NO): NO